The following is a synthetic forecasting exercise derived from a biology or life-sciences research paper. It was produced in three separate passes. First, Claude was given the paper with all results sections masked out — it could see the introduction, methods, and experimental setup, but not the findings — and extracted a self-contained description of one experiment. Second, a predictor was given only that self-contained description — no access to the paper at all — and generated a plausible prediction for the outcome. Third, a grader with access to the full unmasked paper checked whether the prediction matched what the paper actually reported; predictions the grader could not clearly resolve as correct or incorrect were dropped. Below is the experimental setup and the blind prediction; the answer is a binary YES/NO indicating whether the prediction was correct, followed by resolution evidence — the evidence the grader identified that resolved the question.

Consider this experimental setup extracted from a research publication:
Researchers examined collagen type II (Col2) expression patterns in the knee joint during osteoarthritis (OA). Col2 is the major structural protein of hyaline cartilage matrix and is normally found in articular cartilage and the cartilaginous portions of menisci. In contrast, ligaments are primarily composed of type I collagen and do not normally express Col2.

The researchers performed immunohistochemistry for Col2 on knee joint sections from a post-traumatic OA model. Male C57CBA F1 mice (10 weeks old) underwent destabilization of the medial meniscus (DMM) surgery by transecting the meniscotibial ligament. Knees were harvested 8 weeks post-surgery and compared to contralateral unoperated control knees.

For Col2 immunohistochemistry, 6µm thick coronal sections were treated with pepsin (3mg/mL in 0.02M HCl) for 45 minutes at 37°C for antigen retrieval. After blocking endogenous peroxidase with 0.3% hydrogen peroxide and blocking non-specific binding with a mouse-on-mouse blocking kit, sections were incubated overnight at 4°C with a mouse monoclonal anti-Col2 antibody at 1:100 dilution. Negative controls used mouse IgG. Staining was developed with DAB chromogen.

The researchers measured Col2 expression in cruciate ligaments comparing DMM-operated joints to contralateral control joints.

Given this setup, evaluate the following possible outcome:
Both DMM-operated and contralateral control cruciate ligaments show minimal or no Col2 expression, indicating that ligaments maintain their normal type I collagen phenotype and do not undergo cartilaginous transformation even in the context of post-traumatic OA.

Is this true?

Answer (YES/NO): NO